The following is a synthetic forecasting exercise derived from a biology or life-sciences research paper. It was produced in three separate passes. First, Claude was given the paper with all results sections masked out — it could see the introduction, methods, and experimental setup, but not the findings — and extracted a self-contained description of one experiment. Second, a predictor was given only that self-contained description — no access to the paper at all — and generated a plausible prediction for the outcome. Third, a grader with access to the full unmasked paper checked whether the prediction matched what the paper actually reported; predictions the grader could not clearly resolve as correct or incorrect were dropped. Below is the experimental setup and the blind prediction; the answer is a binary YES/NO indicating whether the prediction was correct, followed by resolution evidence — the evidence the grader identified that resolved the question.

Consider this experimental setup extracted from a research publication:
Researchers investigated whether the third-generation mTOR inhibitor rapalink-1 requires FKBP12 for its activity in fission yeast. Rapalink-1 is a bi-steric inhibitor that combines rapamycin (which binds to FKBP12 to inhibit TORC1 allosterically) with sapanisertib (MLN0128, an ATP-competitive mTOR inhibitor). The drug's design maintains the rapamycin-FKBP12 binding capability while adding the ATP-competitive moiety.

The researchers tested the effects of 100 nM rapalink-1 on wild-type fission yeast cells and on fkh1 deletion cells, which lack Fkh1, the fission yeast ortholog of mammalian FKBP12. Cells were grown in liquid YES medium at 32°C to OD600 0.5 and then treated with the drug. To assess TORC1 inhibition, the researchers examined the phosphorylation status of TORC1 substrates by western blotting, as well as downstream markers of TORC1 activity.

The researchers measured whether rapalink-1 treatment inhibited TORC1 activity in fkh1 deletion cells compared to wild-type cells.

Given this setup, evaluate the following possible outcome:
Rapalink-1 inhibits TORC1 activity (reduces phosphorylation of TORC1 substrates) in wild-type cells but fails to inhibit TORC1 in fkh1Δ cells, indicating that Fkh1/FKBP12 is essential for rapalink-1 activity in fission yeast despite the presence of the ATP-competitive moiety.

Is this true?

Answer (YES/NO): NO